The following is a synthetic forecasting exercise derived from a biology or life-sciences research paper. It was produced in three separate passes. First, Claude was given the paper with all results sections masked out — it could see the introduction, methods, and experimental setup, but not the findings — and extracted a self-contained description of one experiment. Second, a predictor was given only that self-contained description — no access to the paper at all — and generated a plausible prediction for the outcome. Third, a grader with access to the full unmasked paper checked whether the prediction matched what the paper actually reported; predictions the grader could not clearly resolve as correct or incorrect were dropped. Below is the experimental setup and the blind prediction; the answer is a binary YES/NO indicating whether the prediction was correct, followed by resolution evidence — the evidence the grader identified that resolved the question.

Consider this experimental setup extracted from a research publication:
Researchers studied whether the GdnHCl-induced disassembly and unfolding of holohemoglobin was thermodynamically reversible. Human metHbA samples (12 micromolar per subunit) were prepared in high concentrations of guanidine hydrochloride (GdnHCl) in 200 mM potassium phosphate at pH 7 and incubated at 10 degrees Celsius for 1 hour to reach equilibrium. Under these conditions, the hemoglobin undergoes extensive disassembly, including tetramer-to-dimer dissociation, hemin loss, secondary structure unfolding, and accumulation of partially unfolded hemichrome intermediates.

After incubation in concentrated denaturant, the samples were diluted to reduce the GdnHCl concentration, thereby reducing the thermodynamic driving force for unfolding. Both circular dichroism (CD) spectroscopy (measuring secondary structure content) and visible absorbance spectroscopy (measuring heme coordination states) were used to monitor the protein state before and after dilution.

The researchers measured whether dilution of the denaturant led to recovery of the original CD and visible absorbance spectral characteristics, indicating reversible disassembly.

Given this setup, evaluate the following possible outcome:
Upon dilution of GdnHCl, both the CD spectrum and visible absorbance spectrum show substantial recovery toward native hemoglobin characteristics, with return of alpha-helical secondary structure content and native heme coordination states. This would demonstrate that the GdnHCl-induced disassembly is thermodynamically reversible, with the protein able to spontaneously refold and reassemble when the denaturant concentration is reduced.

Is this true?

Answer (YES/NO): YES